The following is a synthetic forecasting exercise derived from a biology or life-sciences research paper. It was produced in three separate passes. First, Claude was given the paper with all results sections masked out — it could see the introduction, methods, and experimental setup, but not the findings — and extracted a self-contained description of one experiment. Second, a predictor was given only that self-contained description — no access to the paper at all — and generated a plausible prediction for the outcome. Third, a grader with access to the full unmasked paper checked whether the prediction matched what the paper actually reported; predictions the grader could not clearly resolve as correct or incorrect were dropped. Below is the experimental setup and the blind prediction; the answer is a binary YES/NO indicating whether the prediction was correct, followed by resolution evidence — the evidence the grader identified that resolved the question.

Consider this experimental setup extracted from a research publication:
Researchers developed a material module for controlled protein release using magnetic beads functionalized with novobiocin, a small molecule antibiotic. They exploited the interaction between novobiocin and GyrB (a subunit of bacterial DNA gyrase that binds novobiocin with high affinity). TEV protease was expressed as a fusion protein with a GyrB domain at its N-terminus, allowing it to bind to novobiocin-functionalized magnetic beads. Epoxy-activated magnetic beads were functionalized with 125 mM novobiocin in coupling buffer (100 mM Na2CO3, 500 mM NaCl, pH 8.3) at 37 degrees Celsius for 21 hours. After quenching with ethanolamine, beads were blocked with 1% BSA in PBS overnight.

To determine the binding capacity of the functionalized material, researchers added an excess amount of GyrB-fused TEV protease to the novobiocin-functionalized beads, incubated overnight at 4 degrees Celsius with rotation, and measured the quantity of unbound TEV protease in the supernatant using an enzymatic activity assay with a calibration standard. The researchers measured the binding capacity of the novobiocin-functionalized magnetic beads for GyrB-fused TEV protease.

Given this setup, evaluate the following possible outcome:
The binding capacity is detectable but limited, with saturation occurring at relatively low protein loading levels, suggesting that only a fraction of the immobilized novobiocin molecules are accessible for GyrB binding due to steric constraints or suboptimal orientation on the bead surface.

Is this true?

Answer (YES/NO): NO